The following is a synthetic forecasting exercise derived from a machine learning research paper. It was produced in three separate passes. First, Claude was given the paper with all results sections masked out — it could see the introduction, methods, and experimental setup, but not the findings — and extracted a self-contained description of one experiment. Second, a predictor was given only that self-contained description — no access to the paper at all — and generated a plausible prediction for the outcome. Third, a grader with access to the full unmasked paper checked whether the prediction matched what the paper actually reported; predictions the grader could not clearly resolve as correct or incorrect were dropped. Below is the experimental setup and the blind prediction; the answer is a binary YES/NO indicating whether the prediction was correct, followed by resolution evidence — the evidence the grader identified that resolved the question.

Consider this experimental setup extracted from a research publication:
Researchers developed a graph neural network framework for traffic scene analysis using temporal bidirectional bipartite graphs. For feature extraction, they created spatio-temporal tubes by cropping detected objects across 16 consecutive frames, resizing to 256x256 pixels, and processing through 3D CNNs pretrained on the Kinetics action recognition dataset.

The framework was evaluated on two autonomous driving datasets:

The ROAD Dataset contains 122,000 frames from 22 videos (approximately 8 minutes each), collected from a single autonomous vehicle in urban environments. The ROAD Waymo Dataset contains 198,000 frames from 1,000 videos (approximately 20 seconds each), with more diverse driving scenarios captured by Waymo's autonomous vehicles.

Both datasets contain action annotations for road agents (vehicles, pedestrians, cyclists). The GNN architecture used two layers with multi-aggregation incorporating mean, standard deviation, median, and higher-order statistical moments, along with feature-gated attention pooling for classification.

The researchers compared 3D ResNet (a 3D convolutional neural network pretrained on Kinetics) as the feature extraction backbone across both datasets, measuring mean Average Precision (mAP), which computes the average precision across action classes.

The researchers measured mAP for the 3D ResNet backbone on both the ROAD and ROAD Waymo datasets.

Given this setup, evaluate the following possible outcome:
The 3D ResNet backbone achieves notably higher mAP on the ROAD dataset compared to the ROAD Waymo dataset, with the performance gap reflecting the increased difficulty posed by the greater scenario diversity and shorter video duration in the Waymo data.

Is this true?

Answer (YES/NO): YES